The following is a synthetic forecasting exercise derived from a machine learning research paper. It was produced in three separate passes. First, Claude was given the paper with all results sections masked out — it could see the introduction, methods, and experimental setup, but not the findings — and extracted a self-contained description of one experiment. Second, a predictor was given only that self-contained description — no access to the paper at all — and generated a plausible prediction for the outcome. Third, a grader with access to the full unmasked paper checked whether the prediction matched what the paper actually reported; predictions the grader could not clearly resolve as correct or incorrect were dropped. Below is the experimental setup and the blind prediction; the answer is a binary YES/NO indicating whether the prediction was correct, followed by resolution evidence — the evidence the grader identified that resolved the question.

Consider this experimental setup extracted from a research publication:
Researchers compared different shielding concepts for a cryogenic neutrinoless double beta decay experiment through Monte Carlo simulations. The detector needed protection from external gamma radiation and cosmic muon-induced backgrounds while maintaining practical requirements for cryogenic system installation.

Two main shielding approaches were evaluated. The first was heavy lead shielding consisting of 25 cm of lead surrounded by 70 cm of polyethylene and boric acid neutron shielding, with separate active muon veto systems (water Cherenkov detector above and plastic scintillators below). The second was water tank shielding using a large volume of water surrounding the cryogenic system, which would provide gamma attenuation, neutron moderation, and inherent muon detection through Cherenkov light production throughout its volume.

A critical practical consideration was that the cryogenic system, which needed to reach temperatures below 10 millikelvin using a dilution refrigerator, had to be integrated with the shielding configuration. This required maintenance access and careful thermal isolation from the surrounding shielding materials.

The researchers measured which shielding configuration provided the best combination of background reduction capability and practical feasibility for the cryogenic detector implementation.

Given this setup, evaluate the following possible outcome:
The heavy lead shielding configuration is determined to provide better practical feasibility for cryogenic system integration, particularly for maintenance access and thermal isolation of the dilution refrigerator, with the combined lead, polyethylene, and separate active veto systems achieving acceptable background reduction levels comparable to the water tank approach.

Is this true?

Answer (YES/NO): NO